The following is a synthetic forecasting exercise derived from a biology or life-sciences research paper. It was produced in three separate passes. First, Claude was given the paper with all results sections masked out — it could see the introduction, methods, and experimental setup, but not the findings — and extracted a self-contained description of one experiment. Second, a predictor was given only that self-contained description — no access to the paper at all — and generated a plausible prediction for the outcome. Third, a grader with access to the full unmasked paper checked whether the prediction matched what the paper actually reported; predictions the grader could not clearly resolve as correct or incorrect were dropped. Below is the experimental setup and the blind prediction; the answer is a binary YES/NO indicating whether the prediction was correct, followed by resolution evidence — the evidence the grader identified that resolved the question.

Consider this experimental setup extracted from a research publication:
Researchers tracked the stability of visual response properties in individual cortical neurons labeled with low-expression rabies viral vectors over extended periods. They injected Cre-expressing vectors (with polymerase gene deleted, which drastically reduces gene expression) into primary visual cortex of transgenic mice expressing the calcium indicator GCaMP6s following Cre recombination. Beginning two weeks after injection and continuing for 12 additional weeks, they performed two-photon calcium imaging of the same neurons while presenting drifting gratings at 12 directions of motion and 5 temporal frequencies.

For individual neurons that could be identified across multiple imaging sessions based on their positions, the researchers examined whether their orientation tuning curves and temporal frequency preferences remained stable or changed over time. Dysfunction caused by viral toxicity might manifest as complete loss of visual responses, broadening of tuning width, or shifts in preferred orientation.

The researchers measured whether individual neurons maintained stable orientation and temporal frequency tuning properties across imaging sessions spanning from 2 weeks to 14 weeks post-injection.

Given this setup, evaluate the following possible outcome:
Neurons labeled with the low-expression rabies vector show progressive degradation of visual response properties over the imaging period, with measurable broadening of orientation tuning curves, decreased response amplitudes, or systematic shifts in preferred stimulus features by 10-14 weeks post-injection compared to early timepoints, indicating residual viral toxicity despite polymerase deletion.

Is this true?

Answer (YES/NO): NO